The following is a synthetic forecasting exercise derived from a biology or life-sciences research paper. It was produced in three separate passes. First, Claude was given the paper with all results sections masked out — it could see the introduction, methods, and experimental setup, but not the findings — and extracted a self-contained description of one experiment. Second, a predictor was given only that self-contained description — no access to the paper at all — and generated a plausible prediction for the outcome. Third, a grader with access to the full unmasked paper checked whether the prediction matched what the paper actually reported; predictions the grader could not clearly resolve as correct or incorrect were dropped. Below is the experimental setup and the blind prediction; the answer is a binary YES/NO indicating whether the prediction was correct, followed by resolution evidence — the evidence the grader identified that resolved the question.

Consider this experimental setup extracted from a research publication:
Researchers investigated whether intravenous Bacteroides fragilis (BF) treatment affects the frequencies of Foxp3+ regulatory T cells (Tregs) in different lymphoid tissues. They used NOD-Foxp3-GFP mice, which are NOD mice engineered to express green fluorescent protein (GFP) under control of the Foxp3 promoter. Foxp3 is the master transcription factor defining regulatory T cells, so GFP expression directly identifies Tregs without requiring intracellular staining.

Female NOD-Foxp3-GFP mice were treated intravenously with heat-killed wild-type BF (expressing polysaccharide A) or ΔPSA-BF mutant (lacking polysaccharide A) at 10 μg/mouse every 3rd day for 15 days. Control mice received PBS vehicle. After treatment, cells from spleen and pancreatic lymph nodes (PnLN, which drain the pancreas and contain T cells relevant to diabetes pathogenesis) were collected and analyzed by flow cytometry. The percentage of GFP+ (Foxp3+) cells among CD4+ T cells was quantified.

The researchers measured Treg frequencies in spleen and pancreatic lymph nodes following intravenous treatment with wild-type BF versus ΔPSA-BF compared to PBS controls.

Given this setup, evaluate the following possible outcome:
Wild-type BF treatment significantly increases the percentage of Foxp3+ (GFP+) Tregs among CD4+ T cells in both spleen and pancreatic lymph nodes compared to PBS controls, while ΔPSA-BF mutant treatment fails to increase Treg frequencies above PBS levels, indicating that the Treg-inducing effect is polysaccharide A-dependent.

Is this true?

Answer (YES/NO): NO